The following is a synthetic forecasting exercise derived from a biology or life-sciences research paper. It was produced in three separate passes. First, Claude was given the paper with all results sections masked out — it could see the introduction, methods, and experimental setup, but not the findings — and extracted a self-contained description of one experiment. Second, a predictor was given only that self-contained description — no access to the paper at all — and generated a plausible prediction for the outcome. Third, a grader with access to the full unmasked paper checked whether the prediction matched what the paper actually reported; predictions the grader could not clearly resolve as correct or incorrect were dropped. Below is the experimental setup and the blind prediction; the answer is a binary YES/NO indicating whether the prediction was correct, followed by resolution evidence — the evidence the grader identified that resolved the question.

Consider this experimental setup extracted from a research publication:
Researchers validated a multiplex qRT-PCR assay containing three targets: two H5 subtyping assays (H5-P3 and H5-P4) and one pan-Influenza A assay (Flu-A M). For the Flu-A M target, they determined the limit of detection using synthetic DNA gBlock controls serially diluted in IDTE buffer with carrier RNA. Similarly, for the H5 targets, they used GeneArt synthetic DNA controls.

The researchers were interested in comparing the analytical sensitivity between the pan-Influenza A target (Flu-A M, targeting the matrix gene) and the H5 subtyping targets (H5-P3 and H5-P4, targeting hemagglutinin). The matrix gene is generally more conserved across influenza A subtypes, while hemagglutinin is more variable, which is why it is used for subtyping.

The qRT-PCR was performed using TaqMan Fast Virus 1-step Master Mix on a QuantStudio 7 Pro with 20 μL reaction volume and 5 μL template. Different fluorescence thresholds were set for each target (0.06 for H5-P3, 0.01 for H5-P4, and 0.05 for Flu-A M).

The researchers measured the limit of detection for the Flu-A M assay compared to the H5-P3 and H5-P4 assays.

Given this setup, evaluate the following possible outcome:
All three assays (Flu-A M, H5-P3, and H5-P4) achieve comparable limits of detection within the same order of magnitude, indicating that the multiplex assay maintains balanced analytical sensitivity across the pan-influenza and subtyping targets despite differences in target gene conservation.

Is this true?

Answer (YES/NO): NO